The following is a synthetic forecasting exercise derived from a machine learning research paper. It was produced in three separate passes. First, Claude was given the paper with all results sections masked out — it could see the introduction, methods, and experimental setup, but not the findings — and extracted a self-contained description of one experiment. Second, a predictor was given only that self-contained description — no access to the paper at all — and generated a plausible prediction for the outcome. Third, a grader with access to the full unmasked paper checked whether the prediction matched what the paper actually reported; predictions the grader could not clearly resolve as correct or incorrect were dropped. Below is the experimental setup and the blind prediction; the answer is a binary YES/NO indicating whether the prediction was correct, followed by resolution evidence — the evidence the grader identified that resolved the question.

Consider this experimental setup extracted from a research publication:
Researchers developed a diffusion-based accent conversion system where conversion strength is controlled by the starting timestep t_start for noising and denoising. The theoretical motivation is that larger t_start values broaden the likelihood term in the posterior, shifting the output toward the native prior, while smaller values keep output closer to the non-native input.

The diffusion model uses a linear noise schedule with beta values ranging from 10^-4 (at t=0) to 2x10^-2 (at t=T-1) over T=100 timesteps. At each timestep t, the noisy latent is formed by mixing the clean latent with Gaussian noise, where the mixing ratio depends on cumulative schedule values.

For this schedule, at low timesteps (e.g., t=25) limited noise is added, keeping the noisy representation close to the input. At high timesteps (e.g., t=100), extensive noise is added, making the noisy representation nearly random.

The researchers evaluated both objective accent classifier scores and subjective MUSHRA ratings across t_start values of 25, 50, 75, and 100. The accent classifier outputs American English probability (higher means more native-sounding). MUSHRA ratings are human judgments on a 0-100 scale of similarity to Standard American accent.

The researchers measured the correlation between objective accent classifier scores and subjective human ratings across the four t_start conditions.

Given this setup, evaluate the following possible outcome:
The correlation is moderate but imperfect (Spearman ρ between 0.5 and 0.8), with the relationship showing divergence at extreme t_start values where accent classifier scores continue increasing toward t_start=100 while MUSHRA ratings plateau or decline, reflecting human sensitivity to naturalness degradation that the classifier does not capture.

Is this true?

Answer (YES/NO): NO